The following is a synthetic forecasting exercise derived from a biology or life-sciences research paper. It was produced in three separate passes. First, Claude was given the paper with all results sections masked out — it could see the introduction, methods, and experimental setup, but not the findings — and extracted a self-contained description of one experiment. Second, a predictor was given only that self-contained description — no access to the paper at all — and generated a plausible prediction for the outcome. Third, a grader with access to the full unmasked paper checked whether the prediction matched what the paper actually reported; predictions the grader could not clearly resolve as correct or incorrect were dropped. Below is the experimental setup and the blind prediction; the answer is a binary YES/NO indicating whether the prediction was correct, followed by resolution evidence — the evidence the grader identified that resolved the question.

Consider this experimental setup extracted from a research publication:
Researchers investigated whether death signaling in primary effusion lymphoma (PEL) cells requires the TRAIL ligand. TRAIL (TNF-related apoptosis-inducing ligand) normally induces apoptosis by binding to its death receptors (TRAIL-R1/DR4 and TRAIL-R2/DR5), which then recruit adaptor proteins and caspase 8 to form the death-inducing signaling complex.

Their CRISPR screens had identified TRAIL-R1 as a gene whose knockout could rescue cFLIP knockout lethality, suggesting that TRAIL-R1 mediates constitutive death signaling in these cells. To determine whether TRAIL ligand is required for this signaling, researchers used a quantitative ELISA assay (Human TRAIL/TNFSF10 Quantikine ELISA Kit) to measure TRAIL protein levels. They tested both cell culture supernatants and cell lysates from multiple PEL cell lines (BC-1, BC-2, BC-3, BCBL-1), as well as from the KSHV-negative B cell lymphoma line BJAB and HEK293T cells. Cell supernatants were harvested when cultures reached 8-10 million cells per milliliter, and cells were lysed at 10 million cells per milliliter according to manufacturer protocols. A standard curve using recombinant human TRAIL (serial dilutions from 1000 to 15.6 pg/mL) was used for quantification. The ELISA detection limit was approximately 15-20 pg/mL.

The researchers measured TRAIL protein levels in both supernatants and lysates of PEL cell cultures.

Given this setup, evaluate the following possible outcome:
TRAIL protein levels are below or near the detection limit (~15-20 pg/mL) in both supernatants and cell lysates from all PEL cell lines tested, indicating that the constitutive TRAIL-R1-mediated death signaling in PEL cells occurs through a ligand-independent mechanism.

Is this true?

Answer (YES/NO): YES